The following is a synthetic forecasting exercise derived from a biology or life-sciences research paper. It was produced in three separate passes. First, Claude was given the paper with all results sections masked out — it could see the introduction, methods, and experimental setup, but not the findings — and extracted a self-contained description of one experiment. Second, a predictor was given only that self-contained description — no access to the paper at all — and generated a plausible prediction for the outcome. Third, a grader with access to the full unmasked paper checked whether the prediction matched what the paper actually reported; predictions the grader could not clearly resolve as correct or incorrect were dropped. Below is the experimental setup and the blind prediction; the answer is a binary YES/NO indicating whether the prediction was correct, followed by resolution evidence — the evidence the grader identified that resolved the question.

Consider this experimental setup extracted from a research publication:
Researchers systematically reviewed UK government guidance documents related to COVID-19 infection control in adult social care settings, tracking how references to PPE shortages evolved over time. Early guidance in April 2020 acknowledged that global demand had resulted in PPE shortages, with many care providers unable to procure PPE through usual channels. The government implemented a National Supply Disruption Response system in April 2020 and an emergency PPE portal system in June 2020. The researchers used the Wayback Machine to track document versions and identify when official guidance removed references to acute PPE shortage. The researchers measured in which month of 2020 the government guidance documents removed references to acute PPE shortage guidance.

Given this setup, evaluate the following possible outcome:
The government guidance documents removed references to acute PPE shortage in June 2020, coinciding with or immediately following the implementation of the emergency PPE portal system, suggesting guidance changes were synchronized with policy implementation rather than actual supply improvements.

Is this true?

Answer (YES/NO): NO